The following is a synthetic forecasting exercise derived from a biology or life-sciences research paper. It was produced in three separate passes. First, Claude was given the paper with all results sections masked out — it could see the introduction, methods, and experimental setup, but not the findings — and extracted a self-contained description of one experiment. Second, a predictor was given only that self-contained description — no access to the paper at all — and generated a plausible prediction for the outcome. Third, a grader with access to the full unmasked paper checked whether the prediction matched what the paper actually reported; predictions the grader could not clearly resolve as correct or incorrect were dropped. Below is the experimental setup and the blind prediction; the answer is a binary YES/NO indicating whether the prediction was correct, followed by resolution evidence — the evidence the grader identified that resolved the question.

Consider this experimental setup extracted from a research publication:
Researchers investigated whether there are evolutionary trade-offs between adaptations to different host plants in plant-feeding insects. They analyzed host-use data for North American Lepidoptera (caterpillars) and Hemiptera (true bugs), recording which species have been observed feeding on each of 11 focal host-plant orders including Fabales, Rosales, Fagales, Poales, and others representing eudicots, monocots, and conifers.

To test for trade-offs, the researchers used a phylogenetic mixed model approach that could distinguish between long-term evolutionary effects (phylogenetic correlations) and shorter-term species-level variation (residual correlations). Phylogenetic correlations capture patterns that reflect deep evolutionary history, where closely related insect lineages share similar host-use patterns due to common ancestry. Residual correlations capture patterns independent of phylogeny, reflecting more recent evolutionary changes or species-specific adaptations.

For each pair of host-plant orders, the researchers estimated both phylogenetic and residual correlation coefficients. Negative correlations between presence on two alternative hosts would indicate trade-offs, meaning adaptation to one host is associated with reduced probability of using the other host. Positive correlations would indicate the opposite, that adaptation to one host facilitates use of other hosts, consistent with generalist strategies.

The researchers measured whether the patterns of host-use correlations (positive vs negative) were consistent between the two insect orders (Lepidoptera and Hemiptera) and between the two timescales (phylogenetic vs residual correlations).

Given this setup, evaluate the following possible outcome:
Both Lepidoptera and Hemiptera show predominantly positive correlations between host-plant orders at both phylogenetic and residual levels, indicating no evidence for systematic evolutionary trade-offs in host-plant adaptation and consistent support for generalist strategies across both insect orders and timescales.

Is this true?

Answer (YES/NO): NO